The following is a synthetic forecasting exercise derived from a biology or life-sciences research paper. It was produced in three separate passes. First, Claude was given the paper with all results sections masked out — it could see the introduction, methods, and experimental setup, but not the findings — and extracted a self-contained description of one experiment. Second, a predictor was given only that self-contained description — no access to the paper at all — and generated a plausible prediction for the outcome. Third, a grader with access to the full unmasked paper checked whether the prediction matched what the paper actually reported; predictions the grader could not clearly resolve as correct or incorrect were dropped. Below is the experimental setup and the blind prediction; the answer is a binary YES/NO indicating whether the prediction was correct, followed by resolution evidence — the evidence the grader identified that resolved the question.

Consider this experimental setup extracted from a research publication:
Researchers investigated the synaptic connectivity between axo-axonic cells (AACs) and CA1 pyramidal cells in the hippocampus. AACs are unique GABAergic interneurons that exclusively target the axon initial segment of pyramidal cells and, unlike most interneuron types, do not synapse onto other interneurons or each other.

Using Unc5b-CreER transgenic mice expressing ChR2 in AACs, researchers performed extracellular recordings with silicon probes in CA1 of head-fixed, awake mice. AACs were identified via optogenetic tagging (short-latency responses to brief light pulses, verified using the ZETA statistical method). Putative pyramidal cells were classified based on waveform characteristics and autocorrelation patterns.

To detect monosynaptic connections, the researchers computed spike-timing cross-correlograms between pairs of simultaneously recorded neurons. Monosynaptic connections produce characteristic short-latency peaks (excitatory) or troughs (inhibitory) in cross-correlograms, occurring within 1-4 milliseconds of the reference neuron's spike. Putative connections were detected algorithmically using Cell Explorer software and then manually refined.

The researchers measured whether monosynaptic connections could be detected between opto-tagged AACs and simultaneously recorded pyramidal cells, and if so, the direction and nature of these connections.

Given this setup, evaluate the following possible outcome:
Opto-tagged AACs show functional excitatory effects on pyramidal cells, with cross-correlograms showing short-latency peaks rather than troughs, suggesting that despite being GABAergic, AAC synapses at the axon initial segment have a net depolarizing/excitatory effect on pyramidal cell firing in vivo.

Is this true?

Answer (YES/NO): NO